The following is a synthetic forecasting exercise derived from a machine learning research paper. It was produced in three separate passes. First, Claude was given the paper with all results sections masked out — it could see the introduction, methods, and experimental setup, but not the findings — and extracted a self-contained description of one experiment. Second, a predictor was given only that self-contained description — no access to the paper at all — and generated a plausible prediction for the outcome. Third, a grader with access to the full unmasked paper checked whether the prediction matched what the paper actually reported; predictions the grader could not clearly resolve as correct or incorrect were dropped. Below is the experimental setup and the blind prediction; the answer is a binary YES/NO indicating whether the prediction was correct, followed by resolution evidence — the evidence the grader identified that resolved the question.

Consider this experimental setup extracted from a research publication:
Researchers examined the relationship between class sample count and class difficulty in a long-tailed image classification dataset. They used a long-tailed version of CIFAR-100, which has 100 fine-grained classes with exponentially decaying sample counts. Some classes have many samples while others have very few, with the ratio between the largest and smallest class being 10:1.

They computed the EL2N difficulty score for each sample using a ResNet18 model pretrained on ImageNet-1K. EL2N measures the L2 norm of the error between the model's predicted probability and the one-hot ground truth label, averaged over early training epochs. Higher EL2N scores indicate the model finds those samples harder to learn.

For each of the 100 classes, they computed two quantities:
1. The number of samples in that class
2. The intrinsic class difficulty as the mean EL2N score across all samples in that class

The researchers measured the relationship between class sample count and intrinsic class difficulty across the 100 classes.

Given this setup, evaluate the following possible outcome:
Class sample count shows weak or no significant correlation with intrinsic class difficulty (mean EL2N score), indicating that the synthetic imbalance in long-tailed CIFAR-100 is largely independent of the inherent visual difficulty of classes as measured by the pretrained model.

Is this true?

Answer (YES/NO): NO